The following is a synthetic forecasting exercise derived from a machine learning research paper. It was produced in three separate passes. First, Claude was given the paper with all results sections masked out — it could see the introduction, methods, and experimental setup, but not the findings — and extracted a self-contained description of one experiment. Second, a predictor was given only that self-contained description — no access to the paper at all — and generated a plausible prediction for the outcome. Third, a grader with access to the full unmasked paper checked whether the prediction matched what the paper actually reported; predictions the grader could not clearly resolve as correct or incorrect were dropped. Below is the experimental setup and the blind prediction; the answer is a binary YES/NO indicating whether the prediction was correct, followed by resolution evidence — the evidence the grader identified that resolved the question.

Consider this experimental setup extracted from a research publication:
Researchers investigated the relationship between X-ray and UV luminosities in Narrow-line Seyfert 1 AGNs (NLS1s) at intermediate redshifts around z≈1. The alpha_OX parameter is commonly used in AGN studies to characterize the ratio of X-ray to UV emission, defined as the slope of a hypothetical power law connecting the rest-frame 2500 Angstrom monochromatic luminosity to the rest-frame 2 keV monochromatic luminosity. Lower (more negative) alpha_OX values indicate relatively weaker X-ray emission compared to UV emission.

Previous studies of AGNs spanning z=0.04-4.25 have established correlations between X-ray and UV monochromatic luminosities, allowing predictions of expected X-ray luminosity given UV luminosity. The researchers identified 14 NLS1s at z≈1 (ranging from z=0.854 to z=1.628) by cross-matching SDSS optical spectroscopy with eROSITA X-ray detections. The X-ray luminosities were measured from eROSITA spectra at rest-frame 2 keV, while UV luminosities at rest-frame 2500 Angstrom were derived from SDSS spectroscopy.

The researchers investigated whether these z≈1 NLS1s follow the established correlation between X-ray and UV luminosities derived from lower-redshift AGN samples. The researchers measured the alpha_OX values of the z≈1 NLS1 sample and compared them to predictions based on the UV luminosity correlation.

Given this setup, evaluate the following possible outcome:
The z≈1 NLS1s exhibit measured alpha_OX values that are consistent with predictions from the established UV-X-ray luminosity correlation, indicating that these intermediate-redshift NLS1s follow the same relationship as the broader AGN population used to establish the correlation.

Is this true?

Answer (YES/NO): YES